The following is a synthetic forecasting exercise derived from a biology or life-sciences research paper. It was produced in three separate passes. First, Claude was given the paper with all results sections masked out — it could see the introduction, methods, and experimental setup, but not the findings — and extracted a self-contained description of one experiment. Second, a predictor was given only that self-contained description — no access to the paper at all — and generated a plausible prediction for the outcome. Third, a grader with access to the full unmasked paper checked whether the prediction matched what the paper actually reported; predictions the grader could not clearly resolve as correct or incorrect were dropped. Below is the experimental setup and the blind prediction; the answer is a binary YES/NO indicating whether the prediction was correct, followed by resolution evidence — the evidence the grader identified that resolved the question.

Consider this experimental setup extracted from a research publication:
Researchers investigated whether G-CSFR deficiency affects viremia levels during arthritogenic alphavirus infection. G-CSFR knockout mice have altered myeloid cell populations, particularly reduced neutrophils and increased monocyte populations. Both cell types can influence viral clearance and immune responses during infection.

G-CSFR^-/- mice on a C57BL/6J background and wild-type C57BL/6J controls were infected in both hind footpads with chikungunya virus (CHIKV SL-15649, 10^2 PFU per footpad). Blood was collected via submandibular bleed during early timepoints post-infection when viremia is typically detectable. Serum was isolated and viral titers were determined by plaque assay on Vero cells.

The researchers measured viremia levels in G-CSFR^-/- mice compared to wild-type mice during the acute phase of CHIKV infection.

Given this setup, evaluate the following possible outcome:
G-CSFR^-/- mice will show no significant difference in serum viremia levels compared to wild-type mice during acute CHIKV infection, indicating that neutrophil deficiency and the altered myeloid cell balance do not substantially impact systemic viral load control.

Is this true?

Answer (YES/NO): YES